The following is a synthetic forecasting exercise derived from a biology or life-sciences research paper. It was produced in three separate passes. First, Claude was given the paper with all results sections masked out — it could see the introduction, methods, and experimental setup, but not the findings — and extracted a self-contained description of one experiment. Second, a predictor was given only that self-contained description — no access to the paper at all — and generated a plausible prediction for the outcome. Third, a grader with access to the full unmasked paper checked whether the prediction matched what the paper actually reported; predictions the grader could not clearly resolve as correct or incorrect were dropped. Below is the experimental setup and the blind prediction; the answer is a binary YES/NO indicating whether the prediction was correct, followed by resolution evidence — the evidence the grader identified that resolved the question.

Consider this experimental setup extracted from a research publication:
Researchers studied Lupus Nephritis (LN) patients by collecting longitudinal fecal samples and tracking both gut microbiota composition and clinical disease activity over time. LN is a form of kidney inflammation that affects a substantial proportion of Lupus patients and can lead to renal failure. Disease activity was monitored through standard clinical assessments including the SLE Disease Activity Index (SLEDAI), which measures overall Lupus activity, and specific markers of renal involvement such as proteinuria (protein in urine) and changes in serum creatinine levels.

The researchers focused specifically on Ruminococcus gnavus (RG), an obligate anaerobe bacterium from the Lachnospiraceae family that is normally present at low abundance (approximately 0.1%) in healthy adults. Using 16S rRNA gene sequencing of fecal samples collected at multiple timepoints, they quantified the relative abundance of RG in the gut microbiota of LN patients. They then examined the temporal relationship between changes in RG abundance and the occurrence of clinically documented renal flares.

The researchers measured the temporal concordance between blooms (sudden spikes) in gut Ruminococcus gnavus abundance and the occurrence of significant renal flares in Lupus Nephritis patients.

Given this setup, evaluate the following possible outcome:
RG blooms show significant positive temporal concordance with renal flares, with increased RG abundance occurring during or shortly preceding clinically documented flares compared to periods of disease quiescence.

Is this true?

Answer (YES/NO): YES